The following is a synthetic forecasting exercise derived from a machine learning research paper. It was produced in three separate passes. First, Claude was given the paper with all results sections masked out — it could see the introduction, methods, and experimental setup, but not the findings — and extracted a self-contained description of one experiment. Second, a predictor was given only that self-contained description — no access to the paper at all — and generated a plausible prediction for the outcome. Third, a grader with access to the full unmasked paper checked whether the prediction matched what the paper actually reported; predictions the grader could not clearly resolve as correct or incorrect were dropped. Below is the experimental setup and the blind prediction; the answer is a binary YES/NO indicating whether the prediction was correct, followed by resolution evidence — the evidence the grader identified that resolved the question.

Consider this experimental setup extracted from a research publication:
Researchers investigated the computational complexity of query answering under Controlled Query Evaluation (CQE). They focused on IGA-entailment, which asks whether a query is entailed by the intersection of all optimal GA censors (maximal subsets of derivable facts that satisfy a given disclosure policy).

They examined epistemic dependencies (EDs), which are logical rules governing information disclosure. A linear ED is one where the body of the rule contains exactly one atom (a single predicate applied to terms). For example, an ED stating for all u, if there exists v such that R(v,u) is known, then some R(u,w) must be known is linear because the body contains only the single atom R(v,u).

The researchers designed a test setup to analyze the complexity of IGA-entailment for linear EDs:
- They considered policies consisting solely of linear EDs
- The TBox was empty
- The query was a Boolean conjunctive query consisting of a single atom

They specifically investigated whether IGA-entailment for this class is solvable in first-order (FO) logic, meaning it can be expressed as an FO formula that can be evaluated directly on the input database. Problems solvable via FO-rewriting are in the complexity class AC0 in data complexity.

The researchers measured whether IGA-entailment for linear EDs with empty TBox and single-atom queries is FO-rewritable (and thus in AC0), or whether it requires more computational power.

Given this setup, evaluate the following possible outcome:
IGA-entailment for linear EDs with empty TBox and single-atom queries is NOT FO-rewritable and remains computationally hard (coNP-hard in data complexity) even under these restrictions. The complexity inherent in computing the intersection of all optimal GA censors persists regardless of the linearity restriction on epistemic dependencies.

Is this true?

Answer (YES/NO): NO